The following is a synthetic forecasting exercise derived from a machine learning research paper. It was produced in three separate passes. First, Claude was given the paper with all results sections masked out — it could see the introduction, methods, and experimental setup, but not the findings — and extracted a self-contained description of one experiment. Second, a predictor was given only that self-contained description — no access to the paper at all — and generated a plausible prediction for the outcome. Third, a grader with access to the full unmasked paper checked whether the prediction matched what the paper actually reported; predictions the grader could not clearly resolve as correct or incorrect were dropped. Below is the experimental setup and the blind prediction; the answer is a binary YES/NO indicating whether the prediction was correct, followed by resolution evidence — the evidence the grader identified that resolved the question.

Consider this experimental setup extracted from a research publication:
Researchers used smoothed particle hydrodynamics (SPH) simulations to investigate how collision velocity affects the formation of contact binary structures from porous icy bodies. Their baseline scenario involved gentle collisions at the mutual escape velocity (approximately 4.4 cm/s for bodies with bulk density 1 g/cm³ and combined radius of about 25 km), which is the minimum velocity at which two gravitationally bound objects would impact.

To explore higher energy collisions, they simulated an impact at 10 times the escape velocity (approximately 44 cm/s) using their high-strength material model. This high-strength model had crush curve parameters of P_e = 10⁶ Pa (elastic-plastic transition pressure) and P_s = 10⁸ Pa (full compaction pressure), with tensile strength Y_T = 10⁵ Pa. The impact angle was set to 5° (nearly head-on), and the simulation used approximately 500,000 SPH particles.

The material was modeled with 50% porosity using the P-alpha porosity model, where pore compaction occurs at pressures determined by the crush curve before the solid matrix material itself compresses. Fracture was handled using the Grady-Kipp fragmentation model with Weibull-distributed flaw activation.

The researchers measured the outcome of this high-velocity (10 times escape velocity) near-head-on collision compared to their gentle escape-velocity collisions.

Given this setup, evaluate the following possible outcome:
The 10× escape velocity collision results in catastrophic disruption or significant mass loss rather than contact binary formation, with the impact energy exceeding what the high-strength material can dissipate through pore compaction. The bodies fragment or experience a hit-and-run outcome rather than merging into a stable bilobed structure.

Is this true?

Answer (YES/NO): NO